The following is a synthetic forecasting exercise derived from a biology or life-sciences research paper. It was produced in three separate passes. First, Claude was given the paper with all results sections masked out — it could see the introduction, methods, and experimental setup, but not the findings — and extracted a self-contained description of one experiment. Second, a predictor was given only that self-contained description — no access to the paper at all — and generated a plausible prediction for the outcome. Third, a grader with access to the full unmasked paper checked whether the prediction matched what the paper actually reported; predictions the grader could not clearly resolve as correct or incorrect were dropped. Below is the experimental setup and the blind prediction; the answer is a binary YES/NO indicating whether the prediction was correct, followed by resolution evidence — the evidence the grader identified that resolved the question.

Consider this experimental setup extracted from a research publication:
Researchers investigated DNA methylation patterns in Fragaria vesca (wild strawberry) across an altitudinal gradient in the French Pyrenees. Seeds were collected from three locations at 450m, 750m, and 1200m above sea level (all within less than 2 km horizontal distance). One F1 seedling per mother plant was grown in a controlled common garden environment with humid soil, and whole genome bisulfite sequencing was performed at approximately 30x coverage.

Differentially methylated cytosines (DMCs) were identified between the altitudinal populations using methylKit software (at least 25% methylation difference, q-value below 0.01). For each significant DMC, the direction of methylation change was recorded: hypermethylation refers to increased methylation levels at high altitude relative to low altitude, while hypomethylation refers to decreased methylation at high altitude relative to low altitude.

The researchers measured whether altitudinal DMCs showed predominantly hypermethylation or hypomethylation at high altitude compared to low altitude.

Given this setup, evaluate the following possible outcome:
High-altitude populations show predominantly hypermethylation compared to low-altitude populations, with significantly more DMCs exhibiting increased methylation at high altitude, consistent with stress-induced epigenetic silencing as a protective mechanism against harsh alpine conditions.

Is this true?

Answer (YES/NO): YES